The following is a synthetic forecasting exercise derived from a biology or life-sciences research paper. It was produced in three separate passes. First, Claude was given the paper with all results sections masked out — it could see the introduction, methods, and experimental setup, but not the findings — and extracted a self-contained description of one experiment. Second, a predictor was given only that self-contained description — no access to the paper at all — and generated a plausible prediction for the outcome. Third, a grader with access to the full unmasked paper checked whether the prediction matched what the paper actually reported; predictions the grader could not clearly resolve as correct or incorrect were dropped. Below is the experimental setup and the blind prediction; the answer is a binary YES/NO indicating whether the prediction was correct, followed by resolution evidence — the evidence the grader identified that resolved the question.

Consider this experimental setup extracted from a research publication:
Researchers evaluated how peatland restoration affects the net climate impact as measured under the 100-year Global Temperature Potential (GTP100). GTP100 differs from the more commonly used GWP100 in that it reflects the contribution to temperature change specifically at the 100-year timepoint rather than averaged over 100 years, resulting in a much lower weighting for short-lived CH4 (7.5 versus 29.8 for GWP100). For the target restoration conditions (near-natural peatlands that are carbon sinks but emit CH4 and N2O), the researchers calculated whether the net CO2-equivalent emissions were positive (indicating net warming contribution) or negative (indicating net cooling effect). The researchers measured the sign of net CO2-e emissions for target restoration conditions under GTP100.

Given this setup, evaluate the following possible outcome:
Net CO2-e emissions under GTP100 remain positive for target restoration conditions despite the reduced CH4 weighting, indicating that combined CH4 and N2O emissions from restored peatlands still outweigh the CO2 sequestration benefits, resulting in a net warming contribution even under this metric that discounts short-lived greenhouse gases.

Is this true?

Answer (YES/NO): NO